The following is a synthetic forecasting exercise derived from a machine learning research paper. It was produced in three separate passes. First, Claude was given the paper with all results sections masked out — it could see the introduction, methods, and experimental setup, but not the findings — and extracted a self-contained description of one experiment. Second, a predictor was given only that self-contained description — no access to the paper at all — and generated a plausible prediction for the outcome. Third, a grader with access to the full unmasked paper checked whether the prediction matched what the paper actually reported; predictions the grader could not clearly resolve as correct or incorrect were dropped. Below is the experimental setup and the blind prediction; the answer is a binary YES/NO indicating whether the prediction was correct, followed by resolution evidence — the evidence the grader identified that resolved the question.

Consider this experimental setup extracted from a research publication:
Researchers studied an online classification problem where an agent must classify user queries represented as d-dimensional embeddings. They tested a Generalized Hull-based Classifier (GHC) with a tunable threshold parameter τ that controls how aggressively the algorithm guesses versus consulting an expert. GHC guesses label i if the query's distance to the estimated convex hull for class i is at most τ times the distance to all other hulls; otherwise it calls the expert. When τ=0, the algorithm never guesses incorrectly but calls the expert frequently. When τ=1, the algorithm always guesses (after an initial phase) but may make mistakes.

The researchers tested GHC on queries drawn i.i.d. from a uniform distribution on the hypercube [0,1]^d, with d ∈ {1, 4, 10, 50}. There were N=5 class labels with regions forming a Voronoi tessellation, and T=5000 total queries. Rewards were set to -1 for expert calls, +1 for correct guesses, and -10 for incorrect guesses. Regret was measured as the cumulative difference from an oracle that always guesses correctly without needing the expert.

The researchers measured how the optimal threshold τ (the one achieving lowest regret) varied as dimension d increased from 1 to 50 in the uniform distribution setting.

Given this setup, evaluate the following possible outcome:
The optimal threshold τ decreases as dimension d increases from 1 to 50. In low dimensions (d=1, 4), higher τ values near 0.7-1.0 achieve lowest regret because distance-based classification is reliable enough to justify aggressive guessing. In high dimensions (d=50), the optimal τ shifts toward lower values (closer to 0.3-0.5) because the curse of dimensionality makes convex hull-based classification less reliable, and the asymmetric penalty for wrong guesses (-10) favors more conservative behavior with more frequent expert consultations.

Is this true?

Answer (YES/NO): NO